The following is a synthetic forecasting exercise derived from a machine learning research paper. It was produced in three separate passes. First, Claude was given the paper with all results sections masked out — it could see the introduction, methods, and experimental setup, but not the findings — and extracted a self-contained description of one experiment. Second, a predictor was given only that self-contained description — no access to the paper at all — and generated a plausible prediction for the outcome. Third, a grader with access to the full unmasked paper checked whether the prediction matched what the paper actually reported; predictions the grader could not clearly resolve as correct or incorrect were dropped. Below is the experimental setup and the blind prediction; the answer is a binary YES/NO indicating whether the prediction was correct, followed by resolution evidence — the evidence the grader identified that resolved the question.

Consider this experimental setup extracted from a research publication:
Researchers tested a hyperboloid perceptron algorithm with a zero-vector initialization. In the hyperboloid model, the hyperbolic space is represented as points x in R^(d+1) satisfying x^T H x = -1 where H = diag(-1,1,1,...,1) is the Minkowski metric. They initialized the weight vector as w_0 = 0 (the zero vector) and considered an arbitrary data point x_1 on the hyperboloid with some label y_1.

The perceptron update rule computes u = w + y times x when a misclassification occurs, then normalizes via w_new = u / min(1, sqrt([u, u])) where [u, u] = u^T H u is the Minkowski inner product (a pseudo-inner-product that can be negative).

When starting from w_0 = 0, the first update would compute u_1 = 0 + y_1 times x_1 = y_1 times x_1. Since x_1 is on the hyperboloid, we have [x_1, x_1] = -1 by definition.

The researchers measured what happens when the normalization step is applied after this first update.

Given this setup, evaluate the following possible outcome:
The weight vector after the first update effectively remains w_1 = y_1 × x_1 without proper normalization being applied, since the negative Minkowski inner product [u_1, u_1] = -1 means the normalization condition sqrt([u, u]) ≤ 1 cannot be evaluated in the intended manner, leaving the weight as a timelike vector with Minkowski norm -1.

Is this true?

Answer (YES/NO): NO